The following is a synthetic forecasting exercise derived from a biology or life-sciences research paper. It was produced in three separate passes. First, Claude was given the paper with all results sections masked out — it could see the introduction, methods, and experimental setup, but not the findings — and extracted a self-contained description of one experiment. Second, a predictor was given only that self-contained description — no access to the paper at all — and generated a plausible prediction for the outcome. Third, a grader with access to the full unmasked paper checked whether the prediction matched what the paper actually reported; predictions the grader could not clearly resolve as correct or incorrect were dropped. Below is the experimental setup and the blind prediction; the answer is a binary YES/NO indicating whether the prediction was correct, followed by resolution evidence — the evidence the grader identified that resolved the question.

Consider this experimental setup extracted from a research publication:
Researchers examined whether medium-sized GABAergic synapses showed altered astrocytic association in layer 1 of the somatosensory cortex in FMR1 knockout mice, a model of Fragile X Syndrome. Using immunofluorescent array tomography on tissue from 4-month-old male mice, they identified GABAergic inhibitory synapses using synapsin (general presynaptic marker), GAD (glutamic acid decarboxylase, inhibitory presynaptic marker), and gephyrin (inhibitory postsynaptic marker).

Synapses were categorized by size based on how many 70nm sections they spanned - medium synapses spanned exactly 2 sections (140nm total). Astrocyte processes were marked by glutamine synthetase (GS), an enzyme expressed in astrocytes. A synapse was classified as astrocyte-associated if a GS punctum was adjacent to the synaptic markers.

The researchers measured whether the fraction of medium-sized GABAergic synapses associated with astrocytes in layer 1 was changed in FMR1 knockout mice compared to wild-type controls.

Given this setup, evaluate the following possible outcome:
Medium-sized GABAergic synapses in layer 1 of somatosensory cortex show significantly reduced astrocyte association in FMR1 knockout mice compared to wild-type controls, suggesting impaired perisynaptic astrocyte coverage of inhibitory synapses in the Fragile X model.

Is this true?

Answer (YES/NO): YES